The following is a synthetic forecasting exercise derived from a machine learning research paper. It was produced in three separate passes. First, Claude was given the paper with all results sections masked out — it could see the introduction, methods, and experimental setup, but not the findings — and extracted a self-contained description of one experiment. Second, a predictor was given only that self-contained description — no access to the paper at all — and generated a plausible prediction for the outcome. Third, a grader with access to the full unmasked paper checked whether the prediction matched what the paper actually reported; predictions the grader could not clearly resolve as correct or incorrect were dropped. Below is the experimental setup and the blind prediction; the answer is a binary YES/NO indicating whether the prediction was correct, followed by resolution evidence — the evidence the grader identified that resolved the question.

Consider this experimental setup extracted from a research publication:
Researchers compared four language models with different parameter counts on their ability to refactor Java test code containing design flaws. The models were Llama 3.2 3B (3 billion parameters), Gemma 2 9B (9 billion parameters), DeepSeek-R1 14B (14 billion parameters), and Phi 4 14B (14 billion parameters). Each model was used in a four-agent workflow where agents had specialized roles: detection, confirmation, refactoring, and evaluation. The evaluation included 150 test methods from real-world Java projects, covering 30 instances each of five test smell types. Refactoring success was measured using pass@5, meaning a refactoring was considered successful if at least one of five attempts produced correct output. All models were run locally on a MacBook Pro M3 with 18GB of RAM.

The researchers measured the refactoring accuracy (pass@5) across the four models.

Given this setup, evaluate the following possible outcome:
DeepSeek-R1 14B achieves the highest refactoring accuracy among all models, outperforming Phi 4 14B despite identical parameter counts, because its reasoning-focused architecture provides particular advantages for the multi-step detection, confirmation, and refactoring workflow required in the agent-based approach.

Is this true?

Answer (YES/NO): NO